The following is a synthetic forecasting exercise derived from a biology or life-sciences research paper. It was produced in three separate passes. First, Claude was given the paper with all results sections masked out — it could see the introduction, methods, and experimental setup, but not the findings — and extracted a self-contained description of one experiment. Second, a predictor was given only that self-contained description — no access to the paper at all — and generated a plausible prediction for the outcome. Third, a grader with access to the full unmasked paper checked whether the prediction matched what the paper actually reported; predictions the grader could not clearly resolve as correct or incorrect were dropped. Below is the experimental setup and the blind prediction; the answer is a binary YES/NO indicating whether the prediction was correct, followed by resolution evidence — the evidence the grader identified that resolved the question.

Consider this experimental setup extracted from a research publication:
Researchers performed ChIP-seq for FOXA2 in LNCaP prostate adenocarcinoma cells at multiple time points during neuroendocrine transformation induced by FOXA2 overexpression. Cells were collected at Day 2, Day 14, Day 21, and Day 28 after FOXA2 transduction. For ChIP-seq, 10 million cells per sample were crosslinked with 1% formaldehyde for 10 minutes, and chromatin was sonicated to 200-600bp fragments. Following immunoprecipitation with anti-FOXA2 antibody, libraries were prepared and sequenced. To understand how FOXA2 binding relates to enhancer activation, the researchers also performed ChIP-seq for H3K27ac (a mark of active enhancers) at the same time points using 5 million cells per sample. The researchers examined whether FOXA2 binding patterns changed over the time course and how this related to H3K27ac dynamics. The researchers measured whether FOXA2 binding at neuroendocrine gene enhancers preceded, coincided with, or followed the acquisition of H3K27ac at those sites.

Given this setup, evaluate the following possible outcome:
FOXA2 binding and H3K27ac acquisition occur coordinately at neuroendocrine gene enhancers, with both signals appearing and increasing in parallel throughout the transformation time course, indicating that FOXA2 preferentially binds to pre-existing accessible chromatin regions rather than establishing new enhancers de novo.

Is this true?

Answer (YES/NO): NO